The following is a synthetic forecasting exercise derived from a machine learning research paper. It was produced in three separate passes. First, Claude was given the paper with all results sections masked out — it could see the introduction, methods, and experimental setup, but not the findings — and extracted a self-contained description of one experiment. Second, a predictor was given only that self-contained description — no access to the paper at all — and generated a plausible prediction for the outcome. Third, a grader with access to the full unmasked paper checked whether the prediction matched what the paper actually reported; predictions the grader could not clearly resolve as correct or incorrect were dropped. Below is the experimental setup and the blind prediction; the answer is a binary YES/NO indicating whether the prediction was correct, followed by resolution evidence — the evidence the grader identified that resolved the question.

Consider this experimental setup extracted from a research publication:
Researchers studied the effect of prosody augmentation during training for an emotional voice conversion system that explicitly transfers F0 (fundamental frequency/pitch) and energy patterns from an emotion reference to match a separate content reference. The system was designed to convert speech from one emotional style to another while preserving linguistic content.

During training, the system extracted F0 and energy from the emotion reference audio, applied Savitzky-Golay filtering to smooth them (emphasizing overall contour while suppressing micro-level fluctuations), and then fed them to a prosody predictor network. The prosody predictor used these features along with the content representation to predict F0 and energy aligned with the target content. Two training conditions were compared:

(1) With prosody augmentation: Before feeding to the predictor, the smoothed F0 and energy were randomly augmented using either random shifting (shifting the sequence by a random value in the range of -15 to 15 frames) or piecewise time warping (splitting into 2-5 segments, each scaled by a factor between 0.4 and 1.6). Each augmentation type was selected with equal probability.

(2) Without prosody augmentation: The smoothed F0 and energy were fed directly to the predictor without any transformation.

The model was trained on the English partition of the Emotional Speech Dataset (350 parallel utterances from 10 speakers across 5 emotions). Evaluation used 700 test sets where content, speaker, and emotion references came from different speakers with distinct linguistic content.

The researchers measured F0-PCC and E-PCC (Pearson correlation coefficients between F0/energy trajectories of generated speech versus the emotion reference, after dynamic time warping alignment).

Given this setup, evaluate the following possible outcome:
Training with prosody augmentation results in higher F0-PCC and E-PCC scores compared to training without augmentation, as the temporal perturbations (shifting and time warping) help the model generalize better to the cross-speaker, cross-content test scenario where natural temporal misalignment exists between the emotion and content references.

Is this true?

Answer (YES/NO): NO